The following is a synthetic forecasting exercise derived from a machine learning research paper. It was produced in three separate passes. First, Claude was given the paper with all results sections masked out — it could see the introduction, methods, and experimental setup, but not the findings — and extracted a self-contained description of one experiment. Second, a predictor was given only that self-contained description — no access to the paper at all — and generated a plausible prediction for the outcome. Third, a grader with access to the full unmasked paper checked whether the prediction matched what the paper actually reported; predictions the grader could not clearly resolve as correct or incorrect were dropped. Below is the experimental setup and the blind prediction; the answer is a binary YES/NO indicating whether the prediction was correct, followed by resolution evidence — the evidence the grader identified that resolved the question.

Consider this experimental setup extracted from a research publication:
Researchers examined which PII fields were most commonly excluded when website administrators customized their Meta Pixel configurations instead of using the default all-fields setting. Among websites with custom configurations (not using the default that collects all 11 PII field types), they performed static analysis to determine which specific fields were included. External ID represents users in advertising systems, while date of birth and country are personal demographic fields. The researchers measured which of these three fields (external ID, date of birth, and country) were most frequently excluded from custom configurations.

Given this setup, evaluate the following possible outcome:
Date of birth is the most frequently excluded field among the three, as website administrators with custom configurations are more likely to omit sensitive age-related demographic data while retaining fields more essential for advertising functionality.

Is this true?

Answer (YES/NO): NO